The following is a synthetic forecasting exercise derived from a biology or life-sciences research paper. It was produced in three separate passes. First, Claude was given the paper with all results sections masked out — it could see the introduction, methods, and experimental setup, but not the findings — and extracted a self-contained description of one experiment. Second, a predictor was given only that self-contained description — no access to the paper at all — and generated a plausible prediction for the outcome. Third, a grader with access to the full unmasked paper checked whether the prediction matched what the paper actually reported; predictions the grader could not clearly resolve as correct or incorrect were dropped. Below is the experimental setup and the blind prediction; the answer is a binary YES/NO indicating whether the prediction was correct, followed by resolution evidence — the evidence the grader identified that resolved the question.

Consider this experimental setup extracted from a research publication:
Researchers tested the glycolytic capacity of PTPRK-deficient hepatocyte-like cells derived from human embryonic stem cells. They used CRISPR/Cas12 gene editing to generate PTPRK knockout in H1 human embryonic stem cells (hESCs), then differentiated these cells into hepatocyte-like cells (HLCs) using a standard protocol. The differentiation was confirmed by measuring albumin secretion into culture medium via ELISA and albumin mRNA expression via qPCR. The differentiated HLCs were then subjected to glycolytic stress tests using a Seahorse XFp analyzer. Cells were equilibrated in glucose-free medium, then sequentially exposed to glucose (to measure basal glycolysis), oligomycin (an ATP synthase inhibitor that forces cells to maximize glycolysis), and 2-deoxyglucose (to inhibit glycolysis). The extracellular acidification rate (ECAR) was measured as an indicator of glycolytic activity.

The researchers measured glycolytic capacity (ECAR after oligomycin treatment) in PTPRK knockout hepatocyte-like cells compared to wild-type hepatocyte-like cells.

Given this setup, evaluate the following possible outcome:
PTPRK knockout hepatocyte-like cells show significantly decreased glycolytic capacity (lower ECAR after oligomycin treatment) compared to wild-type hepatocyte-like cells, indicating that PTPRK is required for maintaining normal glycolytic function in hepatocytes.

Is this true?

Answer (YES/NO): YES